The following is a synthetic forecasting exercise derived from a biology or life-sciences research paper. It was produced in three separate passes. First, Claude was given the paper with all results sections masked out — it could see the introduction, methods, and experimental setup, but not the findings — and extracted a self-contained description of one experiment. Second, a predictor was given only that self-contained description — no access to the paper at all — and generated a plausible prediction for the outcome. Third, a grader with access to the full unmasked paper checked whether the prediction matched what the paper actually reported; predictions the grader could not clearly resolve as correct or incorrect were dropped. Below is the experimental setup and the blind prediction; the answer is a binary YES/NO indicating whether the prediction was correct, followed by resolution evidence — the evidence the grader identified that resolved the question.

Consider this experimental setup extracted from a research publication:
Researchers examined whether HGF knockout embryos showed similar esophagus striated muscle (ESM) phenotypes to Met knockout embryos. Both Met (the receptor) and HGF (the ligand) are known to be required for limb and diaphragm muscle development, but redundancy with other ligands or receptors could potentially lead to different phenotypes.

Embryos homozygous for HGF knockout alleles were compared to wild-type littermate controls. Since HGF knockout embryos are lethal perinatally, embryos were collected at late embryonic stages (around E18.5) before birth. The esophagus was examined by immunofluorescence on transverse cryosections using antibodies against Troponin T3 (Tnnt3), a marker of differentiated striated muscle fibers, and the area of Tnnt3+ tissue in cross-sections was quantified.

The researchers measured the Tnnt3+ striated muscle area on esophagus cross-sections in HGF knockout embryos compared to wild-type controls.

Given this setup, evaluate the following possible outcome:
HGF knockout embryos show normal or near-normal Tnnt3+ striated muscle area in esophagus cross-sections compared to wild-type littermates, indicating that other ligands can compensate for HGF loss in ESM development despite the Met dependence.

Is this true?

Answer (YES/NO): NO